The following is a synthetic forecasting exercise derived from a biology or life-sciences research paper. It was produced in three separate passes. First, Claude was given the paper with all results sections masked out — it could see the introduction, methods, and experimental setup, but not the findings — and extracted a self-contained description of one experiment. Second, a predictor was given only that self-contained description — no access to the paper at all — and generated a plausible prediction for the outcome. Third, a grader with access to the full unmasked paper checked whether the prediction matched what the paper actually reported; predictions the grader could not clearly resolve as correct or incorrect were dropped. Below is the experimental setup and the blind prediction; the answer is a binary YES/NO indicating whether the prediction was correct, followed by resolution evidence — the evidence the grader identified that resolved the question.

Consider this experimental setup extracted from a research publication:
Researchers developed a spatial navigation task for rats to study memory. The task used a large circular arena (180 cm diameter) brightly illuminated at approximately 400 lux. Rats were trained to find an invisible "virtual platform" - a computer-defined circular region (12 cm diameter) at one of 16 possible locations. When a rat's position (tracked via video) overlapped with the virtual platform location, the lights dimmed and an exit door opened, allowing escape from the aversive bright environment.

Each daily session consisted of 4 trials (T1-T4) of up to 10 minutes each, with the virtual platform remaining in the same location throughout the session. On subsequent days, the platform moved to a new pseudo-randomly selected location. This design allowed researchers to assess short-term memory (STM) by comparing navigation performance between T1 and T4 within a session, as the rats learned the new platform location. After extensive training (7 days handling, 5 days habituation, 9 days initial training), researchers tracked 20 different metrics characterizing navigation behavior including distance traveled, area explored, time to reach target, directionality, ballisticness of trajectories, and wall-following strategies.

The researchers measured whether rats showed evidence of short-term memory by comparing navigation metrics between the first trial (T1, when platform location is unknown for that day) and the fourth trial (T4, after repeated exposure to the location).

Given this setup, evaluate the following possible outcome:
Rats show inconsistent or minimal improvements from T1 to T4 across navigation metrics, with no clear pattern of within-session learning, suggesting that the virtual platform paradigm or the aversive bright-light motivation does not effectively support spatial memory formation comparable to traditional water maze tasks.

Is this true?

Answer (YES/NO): NO